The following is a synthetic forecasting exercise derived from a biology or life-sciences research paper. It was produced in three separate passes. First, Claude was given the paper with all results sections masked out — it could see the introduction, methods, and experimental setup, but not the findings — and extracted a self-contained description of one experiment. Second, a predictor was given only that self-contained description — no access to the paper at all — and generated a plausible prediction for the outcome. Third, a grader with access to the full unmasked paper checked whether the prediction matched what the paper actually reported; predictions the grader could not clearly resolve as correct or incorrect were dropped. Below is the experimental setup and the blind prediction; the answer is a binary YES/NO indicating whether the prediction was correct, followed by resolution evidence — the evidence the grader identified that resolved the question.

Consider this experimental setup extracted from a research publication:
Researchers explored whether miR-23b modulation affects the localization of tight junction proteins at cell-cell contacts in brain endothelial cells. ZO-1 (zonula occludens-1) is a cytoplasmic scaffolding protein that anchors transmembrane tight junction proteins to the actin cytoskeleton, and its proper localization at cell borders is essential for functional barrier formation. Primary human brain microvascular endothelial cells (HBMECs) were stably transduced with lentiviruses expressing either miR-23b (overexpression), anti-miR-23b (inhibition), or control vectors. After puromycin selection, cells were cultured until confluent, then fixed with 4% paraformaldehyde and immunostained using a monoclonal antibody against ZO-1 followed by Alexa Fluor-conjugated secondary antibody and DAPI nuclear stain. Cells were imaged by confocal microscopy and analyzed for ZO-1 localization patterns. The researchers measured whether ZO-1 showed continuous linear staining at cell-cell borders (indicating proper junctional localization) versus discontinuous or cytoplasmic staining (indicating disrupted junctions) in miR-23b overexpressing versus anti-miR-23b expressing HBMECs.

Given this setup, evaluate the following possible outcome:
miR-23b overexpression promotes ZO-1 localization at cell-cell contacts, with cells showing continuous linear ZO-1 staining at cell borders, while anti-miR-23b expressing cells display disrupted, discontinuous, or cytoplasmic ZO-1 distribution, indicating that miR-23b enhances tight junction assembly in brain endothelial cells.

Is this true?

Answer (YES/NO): NO